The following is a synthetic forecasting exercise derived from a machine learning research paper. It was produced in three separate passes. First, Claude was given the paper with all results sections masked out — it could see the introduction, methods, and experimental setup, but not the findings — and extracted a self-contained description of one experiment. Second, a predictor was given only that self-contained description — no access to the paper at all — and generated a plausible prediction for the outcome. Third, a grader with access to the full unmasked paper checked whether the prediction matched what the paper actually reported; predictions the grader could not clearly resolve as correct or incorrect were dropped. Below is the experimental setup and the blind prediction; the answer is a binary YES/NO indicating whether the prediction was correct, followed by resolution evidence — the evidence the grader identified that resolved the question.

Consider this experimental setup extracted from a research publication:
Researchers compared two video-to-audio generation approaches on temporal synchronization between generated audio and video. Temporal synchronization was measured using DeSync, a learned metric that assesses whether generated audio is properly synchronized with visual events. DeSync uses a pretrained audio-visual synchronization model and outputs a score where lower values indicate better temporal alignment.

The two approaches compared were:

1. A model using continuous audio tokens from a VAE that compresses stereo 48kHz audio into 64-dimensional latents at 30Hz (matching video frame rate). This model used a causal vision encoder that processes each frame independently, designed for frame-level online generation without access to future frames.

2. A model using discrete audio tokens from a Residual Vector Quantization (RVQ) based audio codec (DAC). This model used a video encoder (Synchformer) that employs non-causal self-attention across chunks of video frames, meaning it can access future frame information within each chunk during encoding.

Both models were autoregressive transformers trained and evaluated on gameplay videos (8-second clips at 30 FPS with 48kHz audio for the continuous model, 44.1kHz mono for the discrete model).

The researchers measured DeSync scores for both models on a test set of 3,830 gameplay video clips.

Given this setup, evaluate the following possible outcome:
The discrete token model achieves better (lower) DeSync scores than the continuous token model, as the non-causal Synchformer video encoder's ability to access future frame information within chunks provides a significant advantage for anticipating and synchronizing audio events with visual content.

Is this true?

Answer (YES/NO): YES